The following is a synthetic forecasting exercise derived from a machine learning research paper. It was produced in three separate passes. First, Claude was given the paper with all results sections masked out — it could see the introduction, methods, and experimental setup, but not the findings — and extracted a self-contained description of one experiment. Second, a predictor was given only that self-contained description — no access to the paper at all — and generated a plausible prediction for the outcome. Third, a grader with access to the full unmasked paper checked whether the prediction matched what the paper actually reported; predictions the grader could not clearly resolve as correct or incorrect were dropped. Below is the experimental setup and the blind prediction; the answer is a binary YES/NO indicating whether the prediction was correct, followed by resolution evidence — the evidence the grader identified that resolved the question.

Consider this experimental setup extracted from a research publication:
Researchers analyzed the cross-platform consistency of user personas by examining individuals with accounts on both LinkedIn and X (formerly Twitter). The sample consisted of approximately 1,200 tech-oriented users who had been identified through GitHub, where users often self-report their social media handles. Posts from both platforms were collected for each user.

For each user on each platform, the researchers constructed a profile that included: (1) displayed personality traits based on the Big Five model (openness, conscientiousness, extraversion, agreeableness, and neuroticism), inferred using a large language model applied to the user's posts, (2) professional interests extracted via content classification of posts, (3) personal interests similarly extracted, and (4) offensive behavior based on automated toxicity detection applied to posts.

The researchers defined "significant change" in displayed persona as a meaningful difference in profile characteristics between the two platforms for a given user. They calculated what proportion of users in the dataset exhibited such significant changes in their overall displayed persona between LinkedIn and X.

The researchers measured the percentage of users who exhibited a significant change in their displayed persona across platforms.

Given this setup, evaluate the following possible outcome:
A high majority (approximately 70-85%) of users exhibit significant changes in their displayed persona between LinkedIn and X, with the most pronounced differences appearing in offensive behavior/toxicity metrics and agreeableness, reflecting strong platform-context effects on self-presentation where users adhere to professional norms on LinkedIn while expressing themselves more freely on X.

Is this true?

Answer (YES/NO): NO